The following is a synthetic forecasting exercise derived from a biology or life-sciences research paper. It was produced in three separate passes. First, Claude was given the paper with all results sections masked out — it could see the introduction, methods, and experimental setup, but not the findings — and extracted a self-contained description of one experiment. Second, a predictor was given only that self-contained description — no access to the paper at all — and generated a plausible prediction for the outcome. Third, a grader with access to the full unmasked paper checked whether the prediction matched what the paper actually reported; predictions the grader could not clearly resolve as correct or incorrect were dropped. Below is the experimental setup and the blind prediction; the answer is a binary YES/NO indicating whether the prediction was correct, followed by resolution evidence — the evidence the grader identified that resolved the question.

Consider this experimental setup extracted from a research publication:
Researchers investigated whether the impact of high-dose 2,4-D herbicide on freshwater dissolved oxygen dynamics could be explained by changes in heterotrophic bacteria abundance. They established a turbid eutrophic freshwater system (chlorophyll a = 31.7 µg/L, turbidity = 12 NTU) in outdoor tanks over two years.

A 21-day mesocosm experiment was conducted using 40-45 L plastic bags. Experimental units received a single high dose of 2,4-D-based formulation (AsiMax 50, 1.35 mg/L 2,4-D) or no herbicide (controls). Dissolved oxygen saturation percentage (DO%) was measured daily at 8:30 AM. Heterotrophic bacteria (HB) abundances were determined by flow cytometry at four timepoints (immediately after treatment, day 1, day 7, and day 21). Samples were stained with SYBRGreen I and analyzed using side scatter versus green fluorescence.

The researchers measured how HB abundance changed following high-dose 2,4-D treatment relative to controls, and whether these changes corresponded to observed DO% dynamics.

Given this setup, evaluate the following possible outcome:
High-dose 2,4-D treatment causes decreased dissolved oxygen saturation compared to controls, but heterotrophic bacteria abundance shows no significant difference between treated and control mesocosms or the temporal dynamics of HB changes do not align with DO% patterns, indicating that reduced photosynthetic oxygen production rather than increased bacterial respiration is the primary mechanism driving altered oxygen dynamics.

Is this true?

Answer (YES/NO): NO